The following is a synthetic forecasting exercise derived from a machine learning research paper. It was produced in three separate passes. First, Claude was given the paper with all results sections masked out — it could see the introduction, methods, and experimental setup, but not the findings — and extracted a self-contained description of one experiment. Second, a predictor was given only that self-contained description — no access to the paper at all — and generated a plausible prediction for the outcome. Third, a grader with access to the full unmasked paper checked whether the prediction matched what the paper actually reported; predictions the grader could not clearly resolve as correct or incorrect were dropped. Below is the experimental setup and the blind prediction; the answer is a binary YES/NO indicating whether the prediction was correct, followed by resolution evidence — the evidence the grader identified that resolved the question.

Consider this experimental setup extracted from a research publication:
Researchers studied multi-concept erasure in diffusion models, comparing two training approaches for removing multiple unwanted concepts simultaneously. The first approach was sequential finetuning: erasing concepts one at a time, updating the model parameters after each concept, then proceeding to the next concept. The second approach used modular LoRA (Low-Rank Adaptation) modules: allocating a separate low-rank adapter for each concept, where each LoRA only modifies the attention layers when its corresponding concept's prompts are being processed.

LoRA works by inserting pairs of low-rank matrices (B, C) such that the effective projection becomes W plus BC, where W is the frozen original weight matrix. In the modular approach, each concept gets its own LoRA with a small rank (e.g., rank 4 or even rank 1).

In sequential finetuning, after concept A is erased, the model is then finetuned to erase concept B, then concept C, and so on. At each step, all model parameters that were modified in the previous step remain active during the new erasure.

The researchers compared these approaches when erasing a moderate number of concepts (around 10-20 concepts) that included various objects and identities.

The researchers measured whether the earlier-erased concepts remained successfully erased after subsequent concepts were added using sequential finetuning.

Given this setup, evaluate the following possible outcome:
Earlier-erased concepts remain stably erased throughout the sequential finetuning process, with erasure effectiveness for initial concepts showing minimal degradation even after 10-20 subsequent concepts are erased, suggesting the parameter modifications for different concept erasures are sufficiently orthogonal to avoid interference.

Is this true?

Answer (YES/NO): NO